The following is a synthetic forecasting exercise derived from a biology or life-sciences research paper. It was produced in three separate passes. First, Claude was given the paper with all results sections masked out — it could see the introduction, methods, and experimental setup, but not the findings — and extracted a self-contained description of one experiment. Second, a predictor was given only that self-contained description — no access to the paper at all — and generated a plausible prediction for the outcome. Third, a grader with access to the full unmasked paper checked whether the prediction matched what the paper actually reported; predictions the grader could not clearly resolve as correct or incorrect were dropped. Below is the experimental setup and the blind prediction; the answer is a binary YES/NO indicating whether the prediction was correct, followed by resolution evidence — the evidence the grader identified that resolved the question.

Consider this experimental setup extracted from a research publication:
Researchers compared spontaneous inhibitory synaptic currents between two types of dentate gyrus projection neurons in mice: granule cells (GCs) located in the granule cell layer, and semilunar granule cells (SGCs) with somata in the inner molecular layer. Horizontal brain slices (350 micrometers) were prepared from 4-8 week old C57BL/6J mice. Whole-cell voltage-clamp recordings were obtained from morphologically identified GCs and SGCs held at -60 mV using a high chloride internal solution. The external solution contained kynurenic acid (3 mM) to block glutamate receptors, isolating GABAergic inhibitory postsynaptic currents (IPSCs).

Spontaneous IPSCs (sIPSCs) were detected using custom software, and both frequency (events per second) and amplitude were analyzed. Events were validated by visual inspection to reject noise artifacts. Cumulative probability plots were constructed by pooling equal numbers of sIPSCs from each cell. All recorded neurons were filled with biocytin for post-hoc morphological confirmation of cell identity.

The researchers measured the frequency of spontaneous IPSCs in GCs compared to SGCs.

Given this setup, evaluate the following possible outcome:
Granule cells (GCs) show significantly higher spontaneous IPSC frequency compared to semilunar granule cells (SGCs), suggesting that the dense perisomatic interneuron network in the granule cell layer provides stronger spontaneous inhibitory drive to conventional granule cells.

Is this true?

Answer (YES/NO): NO